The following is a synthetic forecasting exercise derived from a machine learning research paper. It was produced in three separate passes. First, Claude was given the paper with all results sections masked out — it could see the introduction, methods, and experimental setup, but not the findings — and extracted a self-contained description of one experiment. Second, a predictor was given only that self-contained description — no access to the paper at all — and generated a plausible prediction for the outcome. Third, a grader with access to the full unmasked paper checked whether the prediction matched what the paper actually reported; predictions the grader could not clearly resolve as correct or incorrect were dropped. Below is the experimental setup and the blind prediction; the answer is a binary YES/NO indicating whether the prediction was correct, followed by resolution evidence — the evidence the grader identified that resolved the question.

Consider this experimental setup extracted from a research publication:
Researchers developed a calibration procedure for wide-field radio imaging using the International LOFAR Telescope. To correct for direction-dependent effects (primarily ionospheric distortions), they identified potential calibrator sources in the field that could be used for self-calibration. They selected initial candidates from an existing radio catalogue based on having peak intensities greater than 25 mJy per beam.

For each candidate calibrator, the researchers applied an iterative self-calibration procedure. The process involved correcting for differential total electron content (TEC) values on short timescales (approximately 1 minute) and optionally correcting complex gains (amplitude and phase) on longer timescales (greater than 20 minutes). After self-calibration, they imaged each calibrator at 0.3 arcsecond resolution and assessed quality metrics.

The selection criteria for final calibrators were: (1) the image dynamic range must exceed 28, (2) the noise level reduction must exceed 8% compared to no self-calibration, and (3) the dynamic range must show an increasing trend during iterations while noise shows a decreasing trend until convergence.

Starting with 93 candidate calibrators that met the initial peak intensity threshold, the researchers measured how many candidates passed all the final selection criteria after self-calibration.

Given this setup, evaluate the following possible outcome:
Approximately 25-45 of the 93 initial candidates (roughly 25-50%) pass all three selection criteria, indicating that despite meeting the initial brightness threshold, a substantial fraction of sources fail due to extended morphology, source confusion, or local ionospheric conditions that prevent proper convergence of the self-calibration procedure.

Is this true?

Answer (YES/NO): YES